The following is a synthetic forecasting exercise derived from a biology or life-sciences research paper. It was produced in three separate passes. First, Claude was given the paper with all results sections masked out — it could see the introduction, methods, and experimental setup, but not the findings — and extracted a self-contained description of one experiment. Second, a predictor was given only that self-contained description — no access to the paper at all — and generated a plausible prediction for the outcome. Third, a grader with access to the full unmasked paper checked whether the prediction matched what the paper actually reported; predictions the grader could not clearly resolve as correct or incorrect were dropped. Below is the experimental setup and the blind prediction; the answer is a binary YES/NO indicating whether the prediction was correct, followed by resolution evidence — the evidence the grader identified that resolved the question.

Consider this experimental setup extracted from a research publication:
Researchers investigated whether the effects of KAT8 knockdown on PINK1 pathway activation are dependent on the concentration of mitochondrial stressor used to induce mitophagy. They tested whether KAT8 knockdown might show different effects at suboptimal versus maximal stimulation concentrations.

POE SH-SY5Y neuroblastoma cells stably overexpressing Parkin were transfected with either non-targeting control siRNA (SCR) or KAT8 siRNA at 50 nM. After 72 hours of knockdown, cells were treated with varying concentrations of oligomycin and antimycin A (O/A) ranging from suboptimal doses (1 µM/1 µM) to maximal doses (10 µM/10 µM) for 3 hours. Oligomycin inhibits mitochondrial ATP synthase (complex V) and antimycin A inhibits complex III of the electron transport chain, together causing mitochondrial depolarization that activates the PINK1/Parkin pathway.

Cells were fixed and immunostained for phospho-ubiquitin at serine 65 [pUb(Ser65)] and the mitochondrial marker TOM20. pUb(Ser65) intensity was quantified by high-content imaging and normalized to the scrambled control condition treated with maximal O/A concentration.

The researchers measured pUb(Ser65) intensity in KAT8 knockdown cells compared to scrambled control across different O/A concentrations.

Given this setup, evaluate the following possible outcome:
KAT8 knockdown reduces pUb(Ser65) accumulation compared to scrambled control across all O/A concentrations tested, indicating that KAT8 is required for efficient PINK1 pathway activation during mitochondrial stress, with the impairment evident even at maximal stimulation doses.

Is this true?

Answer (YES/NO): YES